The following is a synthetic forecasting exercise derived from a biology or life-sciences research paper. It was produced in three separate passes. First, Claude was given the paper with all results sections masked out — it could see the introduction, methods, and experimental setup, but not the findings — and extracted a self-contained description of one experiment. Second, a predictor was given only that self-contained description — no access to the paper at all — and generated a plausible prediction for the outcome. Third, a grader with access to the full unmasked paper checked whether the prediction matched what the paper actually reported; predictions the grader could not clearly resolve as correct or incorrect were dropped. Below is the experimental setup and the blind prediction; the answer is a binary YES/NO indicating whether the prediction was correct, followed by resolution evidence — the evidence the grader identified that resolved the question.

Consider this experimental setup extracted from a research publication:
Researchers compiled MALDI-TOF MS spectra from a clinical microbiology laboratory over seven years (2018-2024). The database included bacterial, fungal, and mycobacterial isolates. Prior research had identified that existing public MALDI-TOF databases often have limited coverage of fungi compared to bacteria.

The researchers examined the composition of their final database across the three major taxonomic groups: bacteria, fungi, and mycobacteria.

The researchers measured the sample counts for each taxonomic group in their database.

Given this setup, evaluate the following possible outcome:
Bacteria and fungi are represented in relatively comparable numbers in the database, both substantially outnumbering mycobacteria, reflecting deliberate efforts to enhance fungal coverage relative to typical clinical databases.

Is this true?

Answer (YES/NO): NO